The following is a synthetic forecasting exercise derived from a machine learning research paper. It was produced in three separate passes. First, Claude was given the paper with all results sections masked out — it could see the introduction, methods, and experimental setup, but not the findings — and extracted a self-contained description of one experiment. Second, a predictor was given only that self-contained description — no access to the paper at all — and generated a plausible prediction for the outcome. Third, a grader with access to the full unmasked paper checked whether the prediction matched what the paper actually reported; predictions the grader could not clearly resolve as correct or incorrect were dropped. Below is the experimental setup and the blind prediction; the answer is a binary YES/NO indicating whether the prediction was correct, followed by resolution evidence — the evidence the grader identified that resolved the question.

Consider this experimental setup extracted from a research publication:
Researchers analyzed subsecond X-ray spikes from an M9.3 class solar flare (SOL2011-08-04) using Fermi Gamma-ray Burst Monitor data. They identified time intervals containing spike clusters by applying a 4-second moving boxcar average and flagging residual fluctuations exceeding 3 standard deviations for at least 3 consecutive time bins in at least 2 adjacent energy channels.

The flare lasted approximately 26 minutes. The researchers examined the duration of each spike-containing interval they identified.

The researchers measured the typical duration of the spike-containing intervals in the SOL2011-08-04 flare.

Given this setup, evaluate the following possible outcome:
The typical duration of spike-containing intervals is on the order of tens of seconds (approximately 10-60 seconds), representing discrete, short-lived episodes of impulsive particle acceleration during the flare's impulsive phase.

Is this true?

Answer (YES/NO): NO